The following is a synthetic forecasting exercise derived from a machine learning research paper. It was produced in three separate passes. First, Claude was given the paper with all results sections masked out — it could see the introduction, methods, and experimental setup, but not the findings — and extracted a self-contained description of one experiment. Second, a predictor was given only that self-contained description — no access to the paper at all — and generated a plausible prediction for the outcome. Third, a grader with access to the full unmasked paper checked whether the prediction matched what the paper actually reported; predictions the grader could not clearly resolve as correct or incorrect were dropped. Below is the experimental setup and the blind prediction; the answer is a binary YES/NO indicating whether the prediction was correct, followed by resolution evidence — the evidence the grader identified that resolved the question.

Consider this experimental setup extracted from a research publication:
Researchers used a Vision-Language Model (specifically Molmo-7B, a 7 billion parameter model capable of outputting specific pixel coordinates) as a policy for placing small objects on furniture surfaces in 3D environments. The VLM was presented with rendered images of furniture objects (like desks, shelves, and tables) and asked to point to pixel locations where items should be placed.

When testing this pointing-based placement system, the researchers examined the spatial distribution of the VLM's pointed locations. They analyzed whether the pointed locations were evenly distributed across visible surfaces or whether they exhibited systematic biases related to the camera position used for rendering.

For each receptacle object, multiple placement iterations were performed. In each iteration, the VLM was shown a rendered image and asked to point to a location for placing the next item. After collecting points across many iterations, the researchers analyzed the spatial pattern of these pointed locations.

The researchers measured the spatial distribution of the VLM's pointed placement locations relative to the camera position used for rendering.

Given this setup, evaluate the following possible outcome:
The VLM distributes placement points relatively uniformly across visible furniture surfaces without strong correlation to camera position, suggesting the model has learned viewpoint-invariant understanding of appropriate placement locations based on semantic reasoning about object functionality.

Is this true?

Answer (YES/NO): NO